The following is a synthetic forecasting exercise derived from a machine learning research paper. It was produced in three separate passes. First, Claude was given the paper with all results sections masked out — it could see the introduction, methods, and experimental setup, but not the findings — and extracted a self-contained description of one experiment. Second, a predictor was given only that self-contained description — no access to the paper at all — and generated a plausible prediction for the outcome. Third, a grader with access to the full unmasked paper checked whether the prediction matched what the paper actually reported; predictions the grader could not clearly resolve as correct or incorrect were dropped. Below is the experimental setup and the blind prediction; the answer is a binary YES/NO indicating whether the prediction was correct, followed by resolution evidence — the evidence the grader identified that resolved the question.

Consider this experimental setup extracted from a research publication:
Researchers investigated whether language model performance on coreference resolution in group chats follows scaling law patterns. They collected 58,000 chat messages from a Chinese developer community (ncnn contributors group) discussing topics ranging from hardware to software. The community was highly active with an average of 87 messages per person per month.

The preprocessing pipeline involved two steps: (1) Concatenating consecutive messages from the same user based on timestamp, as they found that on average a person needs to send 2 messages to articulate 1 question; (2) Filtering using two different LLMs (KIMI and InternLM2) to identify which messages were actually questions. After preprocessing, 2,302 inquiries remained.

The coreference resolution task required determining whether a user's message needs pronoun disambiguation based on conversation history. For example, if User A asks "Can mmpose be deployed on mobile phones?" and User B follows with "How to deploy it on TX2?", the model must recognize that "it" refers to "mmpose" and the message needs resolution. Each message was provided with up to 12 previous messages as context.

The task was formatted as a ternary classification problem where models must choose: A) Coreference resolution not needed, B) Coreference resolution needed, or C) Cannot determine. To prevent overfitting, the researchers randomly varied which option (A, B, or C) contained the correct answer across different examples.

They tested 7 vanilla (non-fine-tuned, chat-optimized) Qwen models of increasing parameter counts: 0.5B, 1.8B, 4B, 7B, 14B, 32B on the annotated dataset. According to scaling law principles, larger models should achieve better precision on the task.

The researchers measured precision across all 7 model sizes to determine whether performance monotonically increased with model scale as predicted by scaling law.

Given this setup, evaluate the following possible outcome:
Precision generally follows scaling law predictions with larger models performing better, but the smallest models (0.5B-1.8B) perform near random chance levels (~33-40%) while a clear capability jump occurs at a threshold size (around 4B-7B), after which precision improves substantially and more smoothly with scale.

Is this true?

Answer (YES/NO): NO